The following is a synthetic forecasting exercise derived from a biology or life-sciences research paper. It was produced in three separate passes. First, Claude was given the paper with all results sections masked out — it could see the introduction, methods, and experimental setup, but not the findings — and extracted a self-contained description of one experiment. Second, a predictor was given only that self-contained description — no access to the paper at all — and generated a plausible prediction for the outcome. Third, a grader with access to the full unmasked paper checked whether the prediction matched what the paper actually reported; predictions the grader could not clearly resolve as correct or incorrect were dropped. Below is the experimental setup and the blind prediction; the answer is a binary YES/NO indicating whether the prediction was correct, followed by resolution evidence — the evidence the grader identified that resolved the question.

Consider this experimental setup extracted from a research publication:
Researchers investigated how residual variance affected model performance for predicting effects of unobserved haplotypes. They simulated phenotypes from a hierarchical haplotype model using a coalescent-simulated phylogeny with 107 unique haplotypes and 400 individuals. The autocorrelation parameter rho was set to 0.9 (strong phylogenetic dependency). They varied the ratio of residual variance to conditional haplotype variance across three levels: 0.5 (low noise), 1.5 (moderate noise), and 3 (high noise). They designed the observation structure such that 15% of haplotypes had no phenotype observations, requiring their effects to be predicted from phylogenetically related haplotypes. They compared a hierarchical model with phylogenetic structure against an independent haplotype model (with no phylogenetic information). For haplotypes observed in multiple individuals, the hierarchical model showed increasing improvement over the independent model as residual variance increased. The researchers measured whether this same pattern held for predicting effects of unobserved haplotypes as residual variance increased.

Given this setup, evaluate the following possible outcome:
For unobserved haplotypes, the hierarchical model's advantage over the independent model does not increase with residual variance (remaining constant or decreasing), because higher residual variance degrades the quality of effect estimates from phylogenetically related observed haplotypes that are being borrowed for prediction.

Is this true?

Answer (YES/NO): YES